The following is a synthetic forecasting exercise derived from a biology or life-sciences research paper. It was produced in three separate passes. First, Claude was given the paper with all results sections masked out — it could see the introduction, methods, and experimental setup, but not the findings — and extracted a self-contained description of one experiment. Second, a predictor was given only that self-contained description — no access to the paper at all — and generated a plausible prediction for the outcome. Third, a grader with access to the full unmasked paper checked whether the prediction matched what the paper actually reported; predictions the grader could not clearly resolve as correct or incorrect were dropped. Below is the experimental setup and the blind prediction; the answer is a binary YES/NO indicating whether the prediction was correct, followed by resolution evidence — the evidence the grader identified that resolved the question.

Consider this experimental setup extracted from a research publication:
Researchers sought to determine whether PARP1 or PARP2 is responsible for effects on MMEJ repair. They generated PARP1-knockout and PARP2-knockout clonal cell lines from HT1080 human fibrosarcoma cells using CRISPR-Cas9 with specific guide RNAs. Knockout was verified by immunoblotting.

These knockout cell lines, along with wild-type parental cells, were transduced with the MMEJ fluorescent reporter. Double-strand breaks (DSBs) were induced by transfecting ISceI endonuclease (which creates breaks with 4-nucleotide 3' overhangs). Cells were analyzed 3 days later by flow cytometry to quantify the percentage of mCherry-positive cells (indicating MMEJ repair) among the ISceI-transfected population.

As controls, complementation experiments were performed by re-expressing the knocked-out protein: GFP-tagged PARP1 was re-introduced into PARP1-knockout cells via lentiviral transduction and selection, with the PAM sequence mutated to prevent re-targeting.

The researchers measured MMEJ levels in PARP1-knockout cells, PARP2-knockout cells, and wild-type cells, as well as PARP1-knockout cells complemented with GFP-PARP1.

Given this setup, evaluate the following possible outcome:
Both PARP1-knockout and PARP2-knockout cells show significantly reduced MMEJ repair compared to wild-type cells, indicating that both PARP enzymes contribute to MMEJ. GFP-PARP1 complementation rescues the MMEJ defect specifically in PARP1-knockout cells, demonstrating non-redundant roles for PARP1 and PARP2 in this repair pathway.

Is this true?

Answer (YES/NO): NO